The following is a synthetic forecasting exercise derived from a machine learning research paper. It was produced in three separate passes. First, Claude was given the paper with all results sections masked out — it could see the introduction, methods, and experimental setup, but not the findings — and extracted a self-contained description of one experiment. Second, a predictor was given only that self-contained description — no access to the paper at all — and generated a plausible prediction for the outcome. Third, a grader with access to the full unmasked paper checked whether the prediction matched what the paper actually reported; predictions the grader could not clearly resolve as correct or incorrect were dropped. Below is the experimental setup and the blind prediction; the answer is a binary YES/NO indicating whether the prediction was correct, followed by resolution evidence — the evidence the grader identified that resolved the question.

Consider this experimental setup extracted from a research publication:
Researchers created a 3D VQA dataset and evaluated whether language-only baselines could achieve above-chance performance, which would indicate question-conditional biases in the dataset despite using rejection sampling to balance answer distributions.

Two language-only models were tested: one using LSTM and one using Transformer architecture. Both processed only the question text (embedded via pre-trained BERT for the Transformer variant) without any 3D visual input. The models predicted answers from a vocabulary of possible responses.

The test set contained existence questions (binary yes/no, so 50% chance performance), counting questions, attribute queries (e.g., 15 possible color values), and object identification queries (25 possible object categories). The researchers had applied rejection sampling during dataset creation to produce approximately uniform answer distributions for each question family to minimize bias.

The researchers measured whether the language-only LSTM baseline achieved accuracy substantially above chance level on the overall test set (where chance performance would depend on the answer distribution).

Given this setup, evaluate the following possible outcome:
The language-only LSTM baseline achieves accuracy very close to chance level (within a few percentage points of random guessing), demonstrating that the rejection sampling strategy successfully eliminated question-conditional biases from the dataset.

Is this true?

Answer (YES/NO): NO